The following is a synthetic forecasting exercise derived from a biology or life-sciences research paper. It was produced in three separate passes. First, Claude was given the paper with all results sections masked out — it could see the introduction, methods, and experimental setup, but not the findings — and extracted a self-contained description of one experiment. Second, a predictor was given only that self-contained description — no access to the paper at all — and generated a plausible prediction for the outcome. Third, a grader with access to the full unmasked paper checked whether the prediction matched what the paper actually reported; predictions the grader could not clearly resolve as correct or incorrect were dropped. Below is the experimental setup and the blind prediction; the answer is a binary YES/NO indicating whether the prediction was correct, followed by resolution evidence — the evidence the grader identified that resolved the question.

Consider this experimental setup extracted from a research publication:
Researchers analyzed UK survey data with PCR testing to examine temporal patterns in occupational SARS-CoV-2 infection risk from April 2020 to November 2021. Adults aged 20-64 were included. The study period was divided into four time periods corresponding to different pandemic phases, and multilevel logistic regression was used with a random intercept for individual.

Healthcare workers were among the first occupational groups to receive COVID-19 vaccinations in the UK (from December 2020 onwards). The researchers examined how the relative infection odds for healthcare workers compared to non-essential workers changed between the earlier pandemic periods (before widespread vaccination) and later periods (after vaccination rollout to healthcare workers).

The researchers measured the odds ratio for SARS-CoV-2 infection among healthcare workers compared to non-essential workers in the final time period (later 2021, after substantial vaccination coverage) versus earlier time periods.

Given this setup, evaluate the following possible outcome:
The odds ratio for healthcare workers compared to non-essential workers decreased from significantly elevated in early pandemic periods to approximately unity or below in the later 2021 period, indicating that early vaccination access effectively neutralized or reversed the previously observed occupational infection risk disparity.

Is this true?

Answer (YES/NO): YES